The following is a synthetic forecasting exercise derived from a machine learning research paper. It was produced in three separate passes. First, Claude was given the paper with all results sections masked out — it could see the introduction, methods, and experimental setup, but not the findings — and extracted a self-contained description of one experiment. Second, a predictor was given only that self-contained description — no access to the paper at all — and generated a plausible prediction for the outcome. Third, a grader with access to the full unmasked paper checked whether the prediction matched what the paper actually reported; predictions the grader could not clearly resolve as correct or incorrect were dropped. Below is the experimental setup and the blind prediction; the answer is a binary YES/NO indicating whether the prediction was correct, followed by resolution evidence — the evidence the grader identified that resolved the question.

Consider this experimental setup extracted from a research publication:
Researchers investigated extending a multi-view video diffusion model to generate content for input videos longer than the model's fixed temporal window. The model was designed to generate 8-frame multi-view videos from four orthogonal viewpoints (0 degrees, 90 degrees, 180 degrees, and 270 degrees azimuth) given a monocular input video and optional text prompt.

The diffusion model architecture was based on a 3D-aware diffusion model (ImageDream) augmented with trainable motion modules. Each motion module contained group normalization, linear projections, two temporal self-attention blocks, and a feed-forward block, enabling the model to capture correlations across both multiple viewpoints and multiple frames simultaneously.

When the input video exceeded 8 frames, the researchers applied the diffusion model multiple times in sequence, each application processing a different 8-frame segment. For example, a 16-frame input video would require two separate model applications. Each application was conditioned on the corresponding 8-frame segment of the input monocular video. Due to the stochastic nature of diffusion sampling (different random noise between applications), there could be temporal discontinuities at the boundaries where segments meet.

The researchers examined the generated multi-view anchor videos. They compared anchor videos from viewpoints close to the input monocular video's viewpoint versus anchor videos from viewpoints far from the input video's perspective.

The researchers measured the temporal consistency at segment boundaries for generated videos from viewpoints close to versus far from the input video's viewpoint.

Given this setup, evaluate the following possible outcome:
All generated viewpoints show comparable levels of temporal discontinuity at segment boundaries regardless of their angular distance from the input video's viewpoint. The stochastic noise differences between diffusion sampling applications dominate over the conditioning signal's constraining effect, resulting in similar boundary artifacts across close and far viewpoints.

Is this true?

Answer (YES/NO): NO